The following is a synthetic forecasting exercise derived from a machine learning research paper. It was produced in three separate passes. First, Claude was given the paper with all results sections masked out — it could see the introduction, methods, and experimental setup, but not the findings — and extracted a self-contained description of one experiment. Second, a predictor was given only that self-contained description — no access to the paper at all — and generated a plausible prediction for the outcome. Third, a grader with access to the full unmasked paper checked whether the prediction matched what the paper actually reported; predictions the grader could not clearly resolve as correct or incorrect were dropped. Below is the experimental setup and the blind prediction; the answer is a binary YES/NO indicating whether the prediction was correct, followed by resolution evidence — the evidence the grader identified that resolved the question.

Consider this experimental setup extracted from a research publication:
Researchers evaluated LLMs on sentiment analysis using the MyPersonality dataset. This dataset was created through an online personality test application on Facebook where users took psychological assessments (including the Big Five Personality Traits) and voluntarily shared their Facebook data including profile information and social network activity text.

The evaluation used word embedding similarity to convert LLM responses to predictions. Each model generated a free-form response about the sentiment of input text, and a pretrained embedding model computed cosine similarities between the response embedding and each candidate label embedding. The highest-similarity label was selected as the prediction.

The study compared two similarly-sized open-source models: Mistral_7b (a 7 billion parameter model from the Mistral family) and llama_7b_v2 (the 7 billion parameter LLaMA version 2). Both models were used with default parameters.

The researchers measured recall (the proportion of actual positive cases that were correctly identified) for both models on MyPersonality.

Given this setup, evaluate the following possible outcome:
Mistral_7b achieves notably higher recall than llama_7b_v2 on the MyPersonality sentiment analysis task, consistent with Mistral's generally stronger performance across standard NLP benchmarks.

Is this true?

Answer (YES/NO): YES